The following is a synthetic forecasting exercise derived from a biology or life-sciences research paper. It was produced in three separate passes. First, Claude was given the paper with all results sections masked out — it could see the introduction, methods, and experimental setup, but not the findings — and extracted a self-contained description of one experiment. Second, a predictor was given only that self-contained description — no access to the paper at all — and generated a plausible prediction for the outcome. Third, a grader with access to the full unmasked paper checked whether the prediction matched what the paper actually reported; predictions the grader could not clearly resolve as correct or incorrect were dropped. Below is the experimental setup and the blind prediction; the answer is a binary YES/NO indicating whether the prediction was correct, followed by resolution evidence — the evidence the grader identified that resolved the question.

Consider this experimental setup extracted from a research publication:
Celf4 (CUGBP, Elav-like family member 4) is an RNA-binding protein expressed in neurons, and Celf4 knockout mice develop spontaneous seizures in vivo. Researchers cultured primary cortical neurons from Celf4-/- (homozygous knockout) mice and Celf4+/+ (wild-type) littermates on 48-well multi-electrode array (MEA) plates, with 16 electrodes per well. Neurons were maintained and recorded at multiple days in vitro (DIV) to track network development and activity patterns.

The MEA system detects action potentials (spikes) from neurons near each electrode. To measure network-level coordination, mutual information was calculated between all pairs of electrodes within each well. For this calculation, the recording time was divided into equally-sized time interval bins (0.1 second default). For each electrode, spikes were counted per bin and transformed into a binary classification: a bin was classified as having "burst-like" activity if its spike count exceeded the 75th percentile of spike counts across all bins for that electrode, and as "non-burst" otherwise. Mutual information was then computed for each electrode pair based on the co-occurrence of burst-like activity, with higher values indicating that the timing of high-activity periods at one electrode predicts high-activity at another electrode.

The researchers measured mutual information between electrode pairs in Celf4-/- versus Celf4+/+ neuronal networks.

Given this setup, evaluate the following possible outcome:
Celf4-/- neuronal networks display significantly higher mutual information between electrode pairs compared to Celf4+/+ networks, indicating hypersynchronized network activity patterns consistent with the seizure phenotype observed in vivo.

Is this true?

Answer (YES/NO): YES